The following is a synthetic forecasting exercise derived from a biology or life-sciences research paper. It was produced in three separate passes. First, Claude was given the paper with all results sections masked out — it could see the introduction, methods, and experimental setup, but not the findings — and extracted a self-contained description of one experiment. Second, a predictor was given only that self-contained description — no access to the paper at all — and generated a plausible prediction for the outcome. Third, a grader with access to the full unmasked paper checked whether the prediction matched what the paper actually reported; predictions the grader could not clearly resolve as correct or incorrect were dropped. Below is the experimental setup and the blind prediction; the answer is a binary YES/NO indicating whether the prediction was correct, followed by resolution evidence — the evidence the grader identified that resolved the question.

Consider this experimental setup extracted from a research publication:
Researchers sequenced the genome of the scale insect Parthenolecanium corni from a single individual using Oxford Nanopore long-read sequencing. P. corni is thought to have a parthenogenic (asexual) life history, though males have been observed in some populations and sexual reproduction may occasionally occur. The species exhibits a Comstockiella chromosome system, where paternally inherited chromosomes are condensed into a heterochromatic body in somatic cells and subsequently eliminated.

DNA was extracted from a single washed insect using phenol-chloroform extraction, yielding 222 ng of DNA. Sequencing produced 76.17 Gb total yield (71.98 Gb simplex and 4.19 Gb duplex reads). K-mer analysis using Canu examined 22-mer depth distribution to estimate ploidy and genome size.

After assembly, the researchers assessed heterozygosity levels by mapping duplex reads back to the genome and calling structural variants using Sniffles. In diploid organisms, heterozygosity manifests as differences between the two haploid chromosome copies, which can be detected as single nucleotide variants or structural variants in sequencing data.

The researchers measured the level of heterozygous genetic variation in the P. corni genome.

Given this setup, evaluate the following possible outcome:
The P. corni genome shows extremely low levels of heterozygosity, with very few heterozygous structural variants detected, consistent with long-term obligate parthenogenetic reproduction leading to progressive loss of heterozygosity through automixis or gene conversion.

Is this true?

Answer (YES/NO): NO